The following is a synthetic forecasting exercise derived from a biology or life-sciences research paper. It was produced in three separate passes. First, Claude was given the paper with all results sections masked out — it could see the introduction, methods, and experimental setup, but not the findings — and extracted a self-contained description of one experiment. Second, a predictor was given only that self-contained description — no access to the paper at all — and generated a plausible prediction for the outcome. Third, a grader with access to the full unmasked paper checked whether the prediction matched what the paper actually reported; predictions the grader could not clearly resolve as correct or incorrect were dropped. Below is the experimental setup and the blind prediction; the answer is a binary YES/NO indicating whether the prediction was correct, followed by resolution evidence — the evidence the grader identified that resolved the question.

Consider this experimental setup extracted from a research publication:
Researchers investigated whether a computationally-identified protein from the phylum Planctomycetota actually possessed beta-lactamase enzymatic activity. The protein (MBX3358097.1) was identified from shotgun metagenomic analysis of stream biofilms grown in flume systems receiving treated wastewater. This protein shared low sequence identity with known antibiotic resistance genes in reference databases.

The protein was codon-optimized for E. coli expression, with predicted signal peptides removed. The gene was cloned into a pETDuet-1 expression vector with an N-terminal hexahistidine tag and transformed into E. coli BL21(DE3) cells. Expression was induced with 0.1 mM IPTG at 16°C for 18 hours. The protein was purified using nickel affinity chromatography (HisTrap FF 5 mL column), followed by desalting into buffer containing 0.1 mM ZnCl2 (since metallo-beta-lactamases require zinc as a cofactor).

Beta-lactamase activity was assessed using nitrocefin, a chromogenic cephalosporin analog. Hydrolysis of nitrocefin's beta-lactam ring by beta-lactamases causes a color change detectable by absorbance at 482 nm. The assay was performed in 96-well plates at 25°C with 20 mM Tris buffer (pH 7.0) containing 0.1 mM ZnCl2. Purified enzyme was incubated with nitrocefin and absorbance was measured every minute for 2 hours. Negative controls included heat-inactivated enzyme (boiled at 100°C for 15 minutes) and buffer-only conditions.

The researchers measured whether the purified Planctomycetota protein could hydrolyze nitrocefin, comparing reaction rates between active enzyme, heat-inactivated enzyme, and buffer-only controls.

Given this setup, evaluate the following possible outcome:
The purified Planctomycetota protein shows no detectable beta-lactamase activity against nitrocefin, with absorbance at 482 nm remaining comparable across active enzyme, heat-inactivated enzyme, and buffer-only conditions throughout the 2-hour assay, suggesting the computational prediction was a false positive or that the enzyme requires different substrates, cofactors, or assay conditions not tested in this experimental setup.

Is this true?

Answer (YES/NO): NO